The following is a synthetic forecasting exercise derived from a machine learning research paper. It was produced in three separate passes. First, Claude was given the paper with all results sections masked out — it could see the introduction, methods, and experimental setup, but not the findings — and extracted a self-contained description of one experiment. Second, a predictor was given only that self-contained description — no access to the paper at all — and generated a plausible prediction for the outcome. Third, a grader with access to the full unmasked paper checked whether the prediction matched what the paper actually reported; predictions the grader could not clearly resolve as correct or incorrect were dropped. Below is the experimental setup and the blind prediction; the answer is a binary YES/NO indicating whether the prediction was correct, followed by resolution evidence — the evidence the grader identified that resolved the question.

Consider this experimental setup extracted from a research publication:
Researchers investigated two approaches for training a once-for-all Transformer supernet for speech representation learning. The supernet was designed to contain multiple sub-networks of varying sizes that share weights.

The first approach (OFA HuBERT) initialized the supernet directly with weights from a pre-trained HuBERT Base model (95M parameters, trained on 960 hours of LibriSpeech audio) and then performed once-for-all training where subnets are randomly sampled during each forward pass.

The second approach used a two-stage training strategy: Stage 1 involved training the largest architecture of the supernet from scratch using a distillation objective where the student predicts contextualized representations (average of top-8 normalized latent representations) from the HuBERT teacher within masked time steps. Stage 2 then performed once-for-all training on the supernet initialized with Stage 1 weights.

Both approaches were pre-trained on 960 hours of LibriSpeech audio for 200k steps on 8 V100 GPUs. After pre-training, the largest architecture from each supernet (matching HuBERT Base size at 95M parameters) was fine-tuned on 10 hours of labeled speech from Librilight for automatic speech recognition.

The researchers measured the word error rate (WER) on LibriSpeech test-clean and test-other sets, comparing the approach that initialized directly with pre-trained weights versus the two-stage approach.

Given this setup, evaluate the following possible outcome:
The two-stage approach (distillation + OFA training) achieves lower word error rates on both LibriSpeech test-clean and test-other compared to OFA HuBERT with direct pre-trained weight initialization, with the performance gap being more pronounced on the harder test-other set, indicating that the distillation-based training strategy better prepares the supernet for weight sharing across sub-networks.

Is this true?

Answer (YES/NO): YES